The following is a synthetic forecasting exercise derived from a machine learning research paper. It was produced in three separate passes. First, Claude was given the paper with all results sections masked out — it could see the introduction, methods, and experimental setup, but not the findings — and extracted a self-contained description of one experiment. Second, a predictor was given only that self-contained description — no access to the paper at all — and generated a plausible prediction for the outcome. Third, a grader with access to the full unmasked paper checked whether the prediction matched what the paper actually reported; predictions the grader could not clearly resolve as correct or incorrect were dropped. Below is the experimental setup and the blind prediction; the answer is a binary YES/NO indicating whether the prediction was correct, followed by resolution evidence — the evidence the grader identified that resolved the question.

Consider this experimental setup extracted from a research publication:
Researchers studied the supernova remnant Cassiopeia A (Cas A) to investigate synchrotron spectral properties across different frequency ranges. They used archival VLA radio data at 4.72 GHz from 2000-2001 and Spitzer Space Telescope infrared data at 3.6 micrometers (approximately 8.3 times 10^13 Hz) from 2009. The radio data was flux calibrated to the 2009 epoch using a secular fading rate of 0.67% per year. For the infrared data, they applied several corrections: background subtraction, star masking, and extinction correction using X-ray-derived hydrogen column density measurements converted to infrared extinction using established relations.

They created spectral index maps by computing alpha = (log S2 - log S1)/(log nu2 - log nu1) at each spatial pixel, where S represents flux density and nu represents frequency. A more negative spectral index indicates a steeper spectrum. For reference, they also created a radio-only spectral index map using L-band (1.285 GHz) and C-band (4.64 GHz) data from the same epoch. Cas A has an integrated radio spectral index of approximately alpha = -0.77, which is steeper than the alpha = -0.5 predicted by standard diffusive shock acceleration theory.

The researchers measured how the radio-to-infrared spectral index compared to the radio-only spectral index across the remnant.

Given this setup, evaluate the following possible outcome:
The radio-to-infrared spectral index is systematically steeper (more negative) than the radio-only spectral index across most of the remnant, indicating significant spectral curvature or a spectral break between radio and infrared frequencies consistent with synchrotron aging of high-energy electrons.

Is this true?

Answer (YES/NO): NO